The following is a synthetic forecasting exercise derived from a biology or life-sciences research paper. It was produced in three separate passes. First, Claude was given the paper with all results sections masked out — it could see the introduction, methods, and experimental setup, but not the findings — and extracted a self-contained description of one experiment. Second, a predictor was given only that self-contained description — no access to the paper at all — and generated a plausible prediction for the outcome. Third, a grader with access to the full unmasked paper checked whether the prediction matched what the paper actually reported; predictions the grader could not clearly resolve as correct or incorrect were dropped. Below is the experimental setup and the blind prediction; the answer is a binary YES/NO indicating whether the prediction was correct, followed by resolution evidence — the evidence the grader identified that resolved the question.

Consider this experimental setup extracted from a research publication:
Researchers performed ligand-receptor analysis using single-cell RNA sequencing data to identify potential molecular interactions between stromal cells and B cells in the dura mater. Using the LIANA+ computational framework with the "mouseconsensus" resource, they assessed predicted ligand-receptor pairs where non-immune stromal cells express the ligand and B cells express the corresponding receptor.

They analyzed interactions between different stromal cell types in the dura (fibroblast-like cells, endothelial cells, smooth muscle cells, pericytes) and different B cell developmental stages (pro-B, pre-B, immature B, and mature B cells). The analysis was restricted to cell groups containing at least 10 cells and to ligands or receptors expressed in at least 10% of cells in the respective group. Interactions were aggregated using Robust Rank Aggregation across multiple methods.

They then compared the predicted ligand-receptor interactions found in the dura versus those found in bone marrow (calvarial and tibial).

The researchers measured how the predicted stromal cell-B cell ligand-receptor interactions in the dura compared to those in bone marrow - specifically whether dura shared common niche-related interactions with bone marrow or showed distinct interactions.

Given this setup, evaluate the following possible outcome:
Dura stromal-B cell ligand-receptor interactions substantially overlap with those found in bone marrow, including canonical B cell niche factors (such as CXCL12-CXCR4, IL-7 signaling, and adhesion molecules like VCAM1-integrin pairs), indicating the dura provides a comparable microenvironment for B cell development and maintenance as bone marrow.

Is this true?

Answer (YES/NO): NO